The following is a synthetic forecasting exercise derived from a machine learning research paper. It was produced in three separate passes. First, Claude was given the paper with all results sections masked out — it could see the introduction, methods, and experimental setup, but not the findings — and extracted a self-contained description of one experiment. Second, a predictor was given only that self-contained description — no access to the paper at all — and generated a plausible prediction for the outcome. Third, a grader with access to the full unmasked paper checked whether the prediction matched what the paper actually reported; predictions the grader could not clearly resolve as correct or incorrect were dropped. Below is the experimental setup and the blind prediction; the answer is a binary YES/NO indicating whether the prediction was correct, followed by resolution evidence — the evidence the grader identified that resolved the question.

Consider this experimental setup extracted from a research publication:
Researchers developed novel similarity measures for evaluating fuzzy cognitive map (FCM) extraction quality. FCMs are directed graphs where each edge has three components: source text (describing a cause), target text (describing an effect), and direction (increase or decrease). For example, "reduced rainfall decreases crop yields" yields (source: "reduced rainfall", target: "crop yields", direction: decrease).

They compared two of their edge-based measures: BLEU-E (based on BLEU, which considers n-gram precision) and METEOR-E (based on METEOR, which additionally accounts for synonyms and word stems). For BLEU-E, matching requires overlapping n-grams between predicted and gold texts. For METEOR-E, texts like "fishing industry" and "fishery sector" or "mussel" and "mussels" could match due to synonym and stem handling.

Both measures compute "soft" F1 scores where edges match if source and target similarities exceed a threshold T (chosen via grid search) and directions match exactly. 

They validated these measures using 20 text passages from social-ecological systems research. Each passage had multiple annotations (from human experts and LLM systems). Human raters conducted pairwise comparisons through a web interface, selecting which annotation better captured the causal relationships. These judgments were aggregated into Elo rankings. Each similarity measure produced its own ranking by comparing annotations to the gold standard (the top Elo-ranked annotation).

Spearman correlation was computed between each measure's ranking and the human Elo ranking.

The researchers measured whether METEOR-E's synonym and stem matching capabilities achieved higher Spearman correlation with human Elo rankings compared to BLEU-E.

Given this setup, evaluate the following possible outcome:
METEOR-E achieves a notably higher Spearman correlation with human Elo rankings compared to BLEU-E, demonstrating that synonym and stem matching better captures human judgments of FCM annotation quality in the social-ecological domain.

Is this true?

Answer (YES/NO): NO